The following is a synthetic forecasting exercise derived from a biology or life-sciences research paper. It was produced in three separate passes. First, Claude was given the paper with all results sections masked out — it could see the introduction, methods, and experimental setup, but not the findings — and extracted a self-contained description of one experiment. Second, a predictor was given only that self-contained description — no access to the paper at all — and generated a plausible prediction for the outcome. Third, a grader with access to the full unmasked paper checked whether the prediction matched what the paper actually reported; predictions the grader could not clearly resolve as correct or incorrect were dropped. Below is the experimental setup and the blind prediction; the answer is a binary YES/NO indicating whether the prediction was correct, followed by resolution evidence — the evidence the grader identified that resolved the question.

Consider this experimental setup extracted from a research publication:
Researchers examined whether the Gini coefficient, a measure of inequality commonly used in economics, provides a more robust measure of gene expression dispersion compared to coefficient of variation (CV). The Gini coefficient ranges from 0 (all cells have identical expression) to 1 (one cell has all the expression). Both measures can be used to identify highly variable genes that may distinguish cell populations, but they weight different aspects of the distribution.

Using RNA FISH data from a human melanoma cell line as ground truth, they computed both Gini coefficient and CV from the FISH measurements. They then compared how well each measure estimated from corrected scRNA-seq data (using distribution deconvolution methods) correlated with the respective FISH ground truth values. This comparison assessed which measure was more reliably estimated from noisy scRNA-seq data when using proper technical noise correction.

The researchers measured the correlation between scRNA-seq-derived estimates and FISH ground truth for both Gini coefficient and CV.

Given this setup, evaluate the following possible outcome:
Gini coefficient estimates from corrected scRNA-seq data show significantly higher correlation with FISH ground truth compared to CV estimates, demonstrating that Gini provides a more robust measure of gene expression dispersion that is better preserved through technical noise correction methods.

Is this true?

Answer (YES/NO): NO